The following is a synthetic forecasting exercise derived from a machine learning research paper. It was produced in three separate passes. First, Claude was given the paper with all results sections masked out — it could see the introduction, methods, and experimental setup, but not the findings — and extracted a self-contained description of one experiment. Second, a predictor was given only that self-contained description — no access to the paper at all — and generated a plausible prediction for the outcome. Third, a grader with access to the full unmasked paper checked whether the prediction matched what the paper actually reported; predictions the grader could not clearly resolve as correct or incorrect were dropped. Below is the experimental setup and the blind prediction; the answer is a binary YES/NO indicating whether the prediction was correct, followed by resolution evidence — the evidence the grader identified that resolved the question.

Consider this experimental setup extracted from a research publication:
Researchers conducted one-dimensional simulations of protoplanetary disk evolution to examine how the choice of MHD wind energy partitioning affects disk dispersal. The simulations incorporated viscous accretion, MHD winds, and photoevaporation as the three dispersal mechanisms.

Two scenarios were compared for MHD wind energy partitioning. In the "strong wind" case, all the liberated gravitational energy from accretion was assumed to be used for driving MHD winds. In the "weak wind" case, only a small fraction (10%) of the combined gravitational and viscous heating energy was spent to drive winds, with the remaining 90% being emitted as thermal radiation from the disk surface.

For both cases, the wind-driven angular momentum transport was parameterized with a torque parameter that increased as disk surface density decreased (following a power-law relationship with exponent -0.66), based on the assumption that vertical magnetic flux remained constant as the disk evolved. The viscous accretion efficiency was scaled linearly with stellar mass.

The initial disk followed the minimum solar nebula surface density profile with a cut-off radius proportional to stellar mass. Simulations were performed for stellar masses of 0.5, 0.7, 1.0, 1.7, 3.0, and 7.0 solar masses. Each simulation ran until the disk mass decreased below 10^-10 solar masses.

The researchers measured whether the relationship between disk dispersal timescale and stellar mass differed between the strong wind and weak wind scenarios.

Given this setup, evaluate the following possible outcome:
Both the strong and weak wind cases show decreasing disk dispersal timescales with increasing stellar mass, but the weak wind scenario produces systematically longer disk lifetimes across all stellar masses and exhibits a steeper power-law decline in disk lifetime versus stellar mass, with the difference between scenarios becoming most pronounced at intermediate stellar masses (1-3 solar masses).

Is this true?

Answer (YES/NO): NO